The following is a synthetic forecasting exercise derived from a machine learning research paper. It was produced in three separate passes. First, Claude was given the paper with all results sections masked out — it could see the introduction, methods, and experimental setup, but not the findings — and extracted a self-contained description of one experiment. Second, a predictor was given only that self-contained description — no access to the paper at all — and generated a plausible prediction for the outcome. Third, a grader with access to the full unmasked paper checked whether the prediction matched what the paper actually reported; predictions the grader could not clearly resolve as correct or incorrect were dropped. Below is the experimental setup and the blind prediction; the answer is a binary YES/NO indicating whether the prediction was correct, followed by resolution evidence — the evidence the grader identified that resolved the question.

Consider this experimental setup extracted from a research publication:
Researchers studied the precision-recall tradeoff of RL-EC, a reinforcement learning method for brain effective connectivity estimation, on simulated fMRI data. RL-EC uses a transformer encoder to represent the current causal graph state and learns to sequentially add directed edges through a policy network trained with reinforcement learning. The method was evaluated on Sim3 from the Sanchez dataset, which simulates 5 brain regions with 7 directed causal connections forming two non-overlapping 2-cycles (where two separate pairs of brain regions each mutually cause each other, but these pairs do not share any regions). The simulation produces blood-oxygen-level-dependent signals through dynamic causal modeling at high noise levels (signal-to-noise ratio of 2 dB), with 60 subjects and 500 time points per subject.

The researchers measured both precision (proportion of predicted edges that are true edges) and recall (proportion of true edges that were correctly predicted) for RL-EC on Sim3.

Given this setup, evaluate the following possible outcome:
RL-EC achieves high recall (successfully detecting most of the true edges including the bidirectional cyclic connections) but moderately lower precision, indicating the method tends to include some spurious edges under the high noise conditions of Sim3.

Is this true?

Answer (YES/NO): NO